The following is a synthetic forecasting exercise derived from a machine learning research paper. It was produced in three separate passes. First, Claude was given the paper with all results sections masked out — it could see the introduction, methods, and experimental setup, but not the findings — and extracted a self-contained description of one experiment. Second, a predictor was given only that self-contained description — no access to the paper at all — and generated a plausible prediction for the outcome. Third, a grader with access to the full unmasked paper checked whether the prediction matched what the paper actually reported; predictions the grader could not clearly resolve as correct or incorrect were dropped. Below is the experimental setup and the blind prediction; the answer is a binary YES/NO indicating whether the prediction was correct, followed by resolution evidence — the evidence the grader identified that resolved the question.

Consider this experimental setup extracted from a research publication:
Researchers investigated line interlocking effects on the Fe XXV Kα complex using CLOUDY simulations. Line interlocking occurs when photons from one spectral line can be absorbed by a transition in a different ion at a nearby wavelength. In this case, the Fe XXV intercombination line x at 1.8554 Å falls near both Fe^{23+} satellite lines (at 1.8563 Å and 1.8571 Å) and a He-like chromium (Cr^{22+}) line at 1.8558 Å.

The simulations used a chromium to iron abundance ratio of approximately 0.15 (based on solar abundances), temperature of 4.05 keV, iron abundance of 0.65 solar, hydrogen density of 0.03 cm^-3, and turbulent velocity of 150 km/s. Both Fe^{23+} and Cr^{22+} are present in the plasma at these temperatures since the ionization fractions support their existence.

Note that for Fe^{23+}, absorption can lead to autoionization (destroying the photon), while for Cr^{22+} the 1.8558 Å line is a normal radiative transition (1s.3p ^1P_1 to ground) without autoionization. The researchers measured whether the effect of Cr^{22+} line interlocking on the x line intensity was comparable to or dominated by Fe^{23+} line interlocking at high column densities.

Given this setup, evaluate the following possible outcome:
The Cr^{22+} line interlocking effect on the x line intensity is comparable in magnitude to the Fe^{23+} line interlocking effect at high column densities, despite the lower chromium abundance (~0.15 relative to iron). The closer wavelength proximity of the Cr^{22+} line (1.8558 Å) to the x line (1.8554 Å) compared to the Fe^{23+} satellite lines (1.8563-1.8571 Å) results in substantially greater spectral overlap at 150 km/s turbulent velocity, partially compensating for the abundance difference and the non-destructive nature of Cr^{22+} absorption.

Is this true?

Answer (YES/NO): NO